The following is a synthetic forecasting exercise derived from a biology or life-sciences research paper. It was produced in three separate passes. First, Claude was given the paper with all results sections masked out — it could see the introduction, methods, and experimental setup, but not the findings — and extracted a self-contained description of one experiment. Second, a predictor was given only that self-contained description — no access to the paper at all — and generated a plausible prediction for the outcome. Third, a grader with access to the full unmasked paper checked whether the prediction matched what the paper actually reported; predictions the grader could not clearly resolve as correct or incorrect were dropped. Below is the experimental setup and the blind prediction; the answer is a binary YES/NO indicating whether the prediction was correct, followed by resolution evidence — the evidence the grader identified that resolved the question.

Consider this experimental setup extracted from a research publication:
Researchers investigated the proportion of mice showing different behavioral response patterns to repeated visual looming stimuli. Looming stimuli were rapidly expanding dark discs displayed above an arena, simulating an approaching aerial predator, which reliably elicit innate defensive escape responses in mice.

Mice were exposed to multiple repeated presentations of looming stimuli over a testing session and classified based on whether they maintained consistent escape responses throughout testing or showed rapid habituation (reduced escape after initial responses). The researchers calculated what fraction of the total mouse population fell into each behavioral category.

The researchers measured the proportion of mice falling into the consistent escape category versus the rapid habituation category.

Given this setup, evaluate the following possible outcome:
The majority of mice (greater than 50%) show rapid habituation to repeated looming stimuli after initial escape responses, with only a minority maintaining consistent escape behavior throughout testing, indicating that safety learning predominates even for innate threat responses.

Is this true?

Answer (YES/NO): NO